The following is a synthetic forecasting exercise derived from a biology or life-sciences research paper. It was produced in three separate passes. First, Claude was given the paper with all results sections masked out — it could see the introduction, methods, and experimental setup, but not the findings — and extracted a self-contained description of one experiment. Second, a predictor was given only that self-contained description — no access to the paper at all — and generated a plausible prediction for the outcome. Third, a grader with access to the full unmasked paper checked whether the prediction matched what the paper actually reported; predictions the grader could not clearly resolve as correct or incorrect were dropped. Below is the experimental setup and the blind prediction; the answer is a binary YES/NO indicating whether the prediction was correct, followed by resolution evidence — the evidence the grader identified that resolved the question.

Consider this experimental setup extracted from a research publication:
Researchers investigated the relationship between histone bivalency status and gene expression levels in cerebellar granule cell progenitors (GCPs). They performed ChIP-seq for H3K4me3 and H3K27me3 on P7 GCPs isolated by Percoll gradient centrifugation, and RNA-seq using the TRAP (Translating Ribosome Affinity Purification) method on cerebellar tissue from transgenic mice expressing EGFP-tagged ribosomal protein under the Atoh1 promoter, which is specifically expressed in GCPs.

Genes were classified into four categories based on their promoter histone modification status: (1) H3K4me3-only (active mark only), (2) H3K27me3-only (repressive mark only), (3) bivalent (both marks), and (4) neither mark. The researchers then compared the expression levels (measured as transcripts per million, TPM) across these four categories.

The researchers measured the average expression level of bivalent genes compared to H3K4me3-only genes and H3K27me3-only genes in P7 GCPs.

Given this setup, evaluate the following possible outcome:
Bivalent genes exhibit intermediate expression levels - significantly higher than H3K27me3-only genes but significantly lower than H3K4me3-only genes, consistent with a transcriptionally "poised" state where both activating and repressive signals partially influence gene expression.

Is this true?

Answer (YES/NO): YES